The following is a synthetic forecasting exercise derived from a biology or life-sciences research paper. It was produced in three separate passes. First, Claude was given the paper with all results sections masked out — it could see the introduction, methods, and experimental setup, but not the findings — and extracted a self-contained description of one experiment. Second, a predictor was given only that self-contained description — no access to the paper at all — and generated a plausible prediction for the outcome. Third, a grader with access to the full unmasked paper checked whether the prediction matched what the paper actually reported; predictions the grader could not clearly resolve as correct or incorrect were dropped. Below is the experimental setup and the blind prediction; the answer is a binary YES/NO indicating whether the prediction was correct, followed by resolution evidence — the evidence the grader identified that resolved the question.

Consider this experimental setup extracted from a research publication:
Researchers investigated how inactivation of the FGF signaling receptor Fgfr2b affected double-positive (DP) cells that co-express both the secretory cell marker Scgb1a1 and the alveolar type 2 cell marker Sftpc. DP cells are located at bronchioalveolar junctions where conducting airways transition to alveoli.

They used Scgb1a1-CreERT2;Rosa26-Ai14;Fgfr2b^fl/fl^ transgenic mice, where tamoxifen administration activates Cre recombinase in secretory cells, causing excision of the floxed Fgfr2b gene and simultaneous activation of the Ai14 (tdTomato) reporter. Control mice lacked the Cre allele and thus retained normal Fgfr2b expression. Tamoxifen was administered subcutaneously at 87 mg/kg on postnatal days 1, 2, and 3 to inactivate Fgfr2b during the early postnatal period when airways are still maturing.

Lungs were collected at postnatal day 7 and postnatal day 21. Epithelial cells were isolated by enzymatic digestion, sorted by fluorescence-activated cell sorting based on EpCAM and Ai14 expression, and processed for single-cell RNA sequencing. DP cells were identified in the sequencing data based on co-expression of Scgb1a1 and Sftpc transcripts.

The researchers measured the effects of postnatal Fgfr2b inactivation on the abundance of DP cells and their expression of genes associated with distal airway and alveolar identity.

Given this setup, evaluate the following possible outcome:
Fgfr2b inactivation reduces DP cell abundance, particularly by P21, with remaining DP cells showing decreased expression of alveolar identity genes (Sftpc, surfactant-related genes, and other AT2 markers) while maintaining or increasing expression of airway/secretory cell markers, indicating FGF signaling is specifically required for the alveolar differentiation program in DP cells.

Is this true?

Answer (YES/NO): NO